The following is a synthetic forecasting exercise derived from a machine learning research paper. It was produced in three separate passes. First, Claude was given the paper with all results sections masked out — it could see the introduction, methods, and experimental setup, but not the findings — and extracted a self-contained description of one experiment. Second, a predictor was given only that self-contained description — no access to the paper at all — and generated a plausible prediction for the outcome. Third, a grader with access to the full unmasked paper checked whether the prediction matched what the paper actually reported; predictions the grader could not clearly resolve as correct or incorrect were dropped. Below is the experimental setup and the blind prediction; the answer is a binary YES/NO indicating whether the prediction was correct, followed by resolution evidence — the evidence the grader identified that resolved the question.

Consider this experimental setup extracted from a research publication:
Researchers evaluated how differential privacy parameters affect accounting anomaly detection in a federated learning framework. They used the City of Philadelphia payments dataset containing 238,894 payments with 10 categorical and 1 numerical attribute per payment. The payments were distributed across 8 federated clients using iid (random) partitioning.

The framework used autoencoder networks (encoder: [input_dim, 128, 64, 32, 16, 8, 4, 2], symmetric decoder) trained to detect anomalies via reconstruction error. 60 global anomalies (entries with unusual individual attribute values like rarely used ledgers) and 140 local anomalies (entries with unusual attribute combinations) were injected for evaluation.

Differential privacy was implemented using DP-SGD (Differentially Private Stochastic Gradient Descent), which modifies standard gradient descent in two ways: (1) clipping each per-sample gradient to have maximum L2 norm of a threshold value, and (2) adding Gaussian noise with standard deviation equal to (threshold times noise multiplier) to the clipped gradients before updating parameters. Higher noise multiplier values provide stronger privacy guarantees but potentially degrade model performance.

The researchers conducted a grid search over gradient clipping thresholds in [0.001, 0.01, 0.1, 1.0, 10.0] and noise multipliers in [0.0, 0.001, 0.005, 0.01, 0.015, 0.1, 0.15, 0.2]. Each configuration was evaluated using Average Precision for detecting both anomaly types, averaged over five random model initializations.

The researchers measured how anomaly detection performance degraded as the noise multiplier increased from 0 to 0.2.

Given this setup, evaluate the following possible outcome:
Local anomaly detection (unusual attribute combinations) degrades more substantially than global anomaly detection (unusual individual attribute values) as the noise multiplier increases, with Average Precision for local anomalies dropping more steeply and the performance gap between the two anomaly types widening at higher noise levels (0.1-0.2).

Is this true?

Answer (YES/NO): NO